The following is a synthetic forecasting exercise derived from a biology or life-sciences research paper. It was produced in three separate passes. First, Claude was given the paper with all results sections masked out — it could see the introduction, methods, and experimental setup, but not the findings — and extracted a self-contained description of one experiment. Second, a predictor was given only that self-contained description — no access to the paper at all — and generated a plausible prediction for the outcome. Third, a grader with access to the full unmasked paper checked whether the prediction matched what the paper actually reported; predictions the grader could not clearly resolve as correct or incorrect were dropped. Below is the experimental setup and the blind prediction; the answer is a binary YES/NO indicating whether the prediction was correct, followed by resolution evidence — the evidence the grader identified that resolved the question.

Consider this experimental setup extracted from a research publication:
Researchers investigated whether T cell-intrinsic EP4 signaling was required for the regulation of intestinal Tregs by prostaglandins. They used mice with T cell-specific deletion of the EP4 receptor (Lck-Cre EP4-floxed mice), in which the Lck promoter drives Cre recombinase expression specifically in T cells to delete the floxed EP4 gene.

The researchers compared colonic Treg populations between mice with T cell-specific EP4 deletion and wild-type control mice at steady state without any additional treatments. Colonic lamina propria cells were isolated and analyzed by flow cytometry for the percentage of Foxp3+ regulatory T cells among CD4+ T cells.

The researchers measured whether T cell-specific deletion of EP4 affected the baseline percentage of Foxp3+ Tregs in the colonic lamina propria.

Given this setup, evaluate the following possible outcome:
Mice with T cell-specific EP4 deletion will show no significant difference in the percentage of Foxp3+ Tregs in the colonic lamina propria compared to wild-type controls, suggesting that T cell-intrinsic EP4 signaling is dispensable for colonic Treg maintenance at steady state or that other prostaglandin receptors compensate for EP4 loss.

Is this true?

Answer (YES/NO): YES